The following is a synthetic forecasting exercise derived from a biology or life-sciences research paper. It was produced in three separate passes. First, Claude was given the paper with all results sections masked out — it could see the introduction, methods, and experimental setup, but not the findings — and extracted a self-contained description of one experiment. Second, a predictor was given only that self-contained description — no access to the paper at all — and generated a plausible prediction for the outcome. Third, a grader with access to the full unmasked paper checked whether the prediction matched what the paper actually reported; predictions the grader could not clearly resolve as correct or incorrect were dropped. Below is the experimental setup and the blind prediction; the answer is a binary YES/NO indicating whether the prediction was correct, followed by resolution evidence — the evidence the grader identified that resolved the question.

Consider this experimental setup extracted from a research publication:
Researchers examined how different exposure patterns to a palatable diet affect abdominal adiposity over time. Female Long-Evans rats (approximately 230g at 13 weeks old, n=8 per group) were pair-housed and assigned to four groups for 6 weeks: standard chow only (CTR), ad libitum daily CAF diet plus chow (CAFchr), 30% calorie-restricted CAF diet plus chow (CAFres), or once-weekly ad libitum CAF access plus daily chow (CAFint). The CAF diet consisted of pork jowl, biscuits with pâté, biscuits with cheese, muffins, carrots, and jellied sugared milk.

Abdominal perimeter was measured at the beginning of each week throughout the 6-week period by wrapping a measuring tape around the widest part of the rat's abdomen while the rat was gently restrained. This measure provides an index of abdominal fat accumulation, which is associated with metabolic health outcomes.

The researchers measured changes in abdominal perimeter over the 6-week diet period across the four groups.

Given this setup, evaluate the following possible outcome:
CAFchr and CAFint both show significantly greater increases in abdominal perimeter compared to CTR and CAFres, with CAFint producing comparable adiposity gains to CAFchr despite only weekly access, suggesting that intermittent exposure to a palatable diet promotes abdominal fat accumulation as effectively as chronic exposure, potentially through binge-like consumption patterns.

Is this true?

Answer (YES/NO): NO